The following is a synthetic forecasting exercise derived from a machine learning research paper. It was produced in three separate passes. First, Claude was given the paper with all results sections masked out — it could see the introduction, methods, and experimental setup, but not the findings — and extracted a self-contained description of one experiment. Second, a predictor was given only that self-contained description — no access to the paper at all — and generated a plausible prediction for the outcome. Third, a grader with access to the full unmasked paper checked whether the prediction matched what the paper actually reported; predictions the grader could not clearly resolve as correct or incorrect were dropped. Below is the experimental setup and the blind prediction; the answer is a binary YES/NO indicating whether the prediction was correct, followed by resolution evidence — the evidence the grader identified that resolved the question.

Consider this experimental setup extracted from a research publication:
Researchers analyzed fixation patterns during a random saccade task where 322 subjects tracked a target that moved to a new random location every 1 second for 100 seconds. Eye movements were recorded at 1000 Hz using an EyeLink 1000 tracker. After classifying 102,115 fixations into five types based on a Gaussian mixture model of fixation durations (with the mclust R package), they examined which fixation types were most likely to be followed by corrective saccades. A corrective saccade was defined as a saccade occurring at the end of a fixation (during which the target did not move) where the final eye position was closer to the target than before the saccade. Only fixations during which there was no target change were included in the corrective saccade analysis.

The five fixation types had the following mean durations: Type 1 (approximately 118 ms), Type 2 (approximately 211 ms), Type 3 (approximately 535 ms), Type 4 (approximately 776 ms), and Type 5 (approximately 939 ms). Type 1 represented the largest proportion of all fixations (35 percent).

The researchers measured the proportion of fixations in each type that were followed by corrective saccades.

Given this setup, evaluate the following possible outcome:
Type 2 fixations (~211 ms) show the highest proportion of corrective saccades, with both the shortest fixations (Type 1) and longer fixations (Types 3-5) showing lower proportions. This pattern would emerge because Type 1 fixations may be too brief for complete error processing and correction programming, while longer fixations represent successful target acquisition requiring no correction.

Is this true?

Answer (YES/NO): NO